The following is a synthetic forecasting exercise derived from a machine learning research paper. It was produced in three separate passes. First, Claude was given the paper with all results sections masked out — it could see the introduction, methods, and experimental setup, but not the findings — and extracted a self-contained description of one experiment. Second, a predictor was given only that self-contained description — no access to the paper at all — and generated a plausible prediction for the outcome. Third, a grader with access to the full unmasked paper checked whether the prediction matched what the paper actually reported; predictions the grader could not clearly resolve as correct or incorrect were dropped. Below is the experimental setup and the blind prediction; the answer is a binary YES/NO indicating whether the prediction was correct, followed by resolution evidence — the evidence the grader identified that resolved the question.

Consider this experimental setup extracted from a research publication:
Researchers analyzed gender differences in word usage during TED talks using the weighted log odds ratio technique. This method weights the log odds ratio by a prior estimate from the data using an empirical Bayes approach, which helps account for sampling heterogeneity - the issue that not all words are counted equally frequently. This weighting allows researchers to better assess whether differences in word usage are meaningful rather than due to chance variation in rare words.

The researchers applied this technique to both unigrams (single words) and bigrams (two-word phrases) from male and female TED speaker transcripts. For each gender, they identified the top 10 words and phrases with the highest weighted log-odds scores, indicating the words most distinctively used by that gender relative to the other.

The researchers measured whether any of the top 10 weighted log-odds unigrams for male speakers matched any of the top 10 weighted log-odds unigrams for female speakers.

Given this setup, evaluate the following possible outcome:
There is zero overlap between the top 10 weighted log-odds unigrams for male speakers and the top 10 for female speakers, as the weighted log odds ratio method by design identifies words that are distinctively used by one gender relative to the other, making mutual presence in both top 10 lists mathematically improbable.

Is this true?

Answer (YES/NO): YES